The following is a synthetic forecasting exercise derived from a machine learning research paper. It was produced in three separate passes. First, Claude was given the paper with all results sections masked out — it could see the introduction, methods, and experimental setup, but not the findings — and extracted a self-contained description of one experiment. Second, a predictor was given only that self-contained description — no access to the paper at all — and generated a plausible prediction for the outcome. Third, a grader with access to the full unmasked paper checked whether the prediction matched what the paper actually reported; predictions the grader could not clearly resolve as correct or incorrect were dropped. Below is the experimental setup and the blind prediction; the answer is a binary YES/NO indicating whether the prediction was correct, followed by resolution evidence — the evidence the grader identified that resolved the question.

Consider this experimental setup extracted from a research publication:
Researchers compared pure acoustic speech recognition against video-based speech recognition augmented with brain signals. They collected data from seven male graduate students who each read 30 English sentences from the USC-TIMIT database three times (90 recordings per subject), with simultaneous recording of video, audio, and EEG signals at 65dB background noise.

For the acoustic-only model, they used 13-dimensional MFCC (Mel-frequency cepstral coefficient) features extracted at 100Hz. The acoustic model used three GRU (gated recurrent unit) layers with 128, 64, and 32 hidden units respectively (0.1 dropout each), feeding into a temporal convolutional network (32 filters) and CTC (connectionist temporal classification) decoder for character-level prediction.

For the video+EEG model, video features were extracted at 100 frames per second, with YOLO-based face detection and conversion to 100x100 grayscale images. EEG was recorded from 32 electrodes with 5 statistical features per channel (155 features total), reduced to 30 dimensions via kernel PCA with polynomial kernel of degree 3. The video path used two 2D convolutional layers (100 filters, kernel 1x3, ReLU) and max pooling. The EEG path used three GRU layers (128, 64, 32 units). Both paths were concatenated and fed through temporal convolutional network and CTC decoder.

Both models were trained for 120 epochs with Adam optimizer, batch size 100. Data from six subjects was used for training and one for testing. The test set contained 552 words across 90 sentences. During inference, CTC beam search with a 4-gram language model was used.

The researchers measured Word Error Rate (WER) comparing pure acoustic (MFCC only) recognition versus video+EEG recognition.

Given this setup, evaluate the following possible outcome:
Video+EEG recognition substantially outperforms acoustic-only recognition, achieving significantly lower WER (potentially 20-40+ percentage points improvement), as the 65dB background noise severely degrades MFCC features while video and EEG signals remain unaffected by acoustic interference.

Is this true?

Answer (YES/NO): NO